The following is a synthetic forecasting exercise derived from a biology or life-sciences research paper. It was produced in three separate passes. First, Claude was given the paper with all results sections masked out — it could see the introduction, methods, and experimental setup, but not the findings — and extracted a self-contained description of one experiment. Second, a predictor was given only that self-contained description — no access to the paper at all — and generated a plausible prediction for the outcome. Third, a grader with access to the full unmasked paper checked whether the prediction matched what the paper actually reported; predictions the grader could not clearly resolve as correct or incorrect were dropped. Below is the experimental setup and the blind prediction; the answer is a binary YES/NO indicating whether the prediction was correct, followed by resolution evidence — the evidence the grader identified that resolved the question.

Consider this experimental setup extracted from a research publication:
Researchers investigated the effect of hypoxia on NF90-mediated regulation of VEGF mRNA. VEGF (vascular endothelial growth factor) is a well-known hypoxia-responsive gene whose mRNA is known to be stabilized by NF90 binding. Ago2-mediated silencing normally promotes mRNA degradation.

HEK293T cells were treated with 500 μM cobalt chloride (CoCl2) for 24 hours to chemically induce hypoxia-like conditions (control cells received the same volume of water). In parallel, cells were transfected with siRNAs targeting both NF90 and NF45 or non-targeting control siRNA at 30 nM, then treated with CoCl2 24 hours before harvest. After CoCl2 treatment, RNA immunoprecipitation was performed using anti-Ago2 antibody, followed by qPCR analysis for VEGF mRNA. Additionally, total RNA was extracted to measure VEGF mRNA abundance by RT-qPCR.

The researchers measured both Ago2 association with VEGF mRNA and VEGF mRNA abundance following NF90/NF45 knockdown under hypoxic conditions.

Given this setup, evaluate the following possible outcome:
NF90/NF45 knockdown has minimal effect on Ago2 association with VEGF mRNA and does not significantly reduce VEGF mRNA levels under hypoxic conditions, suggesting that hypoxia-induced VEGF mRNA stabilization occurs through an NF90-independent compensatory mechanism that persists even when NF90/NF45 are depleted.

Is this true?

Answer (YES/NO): NO